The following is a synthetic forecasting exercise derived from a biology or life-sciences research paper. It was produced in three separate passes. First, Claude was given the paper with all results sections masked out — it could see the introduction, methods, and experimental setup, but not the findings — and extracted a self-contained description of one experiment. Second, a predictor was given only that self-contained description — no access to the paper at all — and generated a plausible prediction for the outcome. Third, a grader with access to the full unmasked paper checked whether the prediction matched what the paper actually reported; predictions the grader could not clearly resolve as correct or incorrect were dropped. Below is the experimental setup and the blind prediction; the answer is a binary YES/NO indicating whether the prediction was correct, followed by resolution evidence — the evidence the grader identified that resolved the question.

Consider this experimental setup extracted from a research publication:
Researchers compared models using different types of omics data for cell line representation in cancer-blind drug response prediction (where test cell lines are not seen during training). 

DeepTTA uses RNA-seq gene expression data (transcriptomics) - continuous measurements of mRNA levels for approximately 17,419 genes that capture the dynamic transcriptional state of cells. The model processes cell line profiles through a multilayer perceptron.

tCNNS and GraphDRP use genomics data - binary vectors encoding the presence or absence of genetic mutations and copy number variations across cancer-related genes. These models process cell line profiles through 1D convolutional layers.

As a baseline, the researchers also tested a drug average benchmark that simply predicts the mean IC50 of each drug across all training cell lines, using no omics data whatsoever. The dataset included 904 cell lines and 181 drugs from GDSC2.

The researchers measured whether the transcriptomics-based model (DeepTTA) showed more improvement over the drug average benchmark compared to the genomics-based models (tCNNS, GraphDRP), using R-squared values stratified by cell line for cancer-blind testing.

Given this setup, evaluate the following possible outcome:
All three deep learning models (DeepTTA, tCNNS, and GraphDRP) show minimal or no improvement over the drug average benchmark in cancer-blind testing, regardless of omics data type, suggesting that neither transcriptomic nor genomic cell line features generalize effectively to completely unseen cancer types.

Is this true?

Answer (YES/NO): NO